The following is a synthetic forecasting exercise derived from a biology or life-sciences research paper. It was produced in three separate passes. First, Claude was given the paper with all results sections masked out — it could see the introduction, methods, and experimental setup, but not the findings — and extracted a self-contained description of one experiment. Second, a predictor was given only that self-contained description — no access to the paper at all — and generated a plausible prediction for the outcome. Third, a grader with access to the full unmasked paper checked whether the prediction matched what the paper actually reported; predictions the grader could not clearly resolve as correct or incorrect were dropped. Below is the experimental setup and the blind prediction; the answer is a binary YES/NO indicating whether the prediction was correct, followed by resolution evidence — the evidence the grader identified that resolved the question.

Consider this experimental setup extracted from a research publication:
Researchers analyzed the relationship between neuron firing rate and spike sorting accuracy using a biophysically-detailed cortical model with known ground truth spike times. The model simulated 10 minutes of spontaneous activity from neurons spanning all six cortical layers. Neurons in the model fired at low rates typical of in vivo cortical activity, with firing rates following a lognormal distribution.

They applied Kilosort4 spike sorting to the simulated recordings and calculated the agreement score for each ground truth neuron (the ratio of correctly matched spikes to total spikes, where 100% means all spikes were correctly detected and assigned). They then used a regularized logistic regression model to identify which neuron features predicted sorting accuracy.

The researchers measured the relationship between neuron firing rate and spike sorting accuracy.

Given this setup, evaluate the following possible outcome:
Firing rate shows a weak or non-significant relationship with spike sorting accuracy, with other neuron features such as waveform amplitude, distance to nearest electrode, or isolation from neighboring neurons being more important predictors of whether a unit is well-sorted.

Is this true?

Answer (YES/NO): NO